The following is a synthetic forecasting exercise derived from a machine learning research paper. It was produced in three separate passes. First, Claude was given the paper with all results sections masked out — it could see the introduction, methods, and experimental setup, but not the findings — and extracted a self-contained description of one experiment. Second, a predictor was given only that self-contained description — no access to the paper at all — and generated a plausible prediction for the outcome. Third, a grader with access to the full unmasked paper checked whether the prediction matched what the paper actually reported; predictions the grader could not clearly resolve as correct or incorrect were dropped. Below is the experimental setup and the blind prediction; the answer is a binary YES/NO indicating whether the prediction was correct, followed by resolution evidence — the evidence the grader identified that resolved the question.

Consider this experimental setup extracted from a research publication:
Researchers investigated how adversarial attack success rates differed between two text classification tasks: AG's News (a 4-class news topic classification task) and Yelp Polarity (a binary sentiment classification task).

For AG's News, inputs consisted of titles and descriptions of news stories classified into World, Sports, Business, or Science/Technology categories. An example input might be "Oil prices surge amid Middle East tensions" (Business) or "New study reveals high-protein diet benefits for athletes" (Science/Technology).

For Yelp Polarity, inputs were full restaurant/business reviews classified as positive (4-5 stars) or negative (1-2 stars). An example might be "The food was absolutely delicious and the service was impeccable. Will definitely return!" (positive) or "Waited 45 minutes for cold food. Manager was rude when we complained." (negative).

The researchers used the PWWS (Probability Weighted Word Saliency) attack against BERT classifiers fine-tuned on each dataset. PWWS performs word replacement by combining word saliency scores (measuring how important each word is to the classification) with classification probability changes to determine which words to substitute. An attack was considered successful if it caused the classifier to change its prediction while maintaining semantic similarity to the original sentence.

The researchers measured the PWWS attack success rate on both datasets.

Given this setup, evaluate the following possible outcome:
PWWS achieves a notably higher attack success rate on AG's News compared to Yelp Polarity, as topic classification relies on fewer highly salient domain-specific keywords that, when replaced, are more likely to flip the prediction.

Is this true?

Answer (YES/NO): NO